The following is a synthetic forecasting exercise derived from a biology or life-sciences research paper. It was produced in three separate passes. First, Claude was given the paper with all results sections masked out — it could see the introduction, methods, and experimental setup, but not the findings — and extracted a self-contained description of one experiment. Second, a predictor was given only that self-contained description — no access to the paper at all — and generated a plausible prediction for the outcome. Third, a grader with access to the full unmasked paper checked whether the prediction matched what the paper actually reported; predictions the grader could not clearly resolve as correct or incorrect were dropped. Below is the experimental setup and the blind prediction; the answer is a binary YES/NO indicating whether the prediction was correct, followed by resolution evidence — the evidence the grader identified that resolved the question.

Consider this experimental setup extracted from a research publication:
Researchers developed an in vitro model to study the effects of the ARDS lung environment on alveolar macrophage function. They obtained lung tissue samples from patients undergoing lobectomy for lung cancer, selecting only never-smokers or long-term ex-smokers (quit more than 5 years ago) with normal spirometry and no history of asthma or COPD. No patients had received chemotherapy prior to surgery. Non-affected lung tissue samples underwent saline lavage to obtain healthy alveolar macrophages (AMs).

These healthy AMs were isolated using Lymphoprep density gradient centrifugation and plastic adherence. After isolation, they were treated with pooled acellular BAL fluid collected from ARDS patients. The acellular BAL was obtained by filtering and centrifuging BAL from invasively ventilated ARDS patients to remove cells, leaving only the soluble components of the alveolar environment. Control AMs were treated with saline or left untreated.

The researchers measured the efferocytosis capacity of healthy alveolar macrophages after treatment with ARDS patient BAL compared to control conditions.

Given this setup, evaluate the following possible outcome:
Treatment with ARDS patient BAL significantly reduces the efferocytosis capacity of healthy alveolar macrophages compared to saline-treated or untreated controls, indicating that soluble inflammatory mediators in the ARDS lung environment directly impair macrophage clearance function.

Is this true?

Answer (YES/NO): YES